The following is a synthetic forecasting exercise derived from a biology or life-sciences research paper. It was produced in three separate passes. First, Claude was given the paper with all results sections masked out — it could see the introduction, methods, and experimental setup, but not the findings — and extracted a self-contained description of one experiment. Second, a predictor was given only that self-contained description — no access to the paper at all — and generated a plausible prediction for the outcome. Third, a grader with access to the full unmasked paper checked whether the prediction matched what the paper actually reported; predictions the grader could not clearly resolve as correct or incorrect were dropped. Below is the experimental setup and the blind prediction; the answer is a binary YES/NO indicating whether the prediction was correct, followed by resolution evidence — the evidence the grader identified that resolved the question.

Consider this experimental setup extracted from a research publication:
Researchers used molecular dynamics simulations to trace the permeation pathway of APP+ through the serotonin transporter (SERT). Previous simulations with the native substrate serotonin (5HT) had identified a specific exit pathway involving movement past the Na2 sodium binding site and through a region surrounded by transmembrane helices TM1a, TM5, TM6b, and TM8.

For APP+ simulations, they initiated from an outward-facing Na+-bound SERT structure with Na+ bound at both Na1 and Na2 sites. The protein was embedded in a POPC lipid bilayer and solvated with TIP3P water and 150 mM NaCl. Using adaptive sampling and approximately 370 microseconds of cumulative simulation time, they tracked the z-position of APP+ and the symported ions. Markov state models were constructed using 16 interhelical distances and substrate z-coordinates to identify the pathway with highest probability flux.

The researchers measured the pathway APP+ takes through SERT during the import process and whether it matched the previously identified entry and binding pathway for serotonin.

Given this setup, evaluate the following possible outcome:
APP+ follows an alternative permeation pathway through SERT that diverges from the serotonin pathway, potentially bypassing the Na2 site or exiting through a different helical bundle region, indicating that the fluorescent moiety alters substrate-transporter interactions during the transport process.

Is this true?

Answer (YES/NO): NO